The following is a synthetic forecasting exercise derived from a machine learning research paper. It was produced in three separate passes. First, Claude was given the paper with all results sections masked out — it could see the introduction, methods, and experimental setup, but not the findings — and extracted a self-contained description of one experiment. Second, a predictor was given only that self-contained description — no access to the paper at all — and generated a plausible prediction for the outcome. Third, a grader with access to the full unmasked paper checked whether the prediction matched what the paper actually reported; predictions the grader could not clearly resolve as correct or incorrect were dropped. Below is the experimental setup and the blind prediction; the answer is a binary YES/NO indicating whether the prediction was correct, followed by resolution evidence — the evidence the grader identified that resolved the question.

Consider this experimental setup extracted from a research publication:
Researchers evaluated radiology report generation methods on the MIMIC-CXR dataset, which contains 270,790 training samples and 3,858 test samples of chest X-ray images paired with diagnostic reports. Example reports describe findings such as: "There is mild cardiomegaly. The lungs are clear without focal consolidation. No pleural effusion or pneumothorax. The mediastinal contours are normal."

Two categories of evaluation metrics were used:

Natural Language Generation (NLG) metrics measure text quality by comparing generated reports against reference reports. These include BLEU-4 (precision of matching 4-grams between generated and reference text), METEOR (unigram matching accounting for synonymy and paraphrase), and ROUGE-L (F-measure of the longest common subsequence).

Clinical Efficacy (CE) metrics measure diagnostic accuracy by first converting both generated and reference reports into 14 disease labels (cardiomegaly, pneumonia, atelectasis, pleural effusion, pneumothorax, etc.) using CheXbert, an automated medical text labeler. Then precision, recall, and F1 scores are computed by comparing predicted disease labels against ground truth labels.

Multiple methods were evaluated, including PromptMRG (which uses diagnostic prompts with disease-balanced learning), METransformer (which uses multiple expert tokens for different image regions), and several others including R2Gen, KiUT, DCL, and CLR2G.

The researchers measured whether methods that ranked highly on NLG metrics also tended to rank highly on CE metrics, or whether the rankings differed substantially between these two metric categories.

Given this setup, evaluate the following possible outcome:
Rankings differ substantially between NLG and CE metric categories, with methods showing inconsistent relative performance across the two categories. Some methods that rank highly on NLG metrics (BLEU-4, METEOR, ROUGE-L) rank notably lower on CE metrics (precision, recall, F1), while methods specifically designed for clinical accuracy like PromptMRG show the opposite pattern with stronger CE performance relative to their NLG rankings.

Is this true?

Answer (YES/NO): YES